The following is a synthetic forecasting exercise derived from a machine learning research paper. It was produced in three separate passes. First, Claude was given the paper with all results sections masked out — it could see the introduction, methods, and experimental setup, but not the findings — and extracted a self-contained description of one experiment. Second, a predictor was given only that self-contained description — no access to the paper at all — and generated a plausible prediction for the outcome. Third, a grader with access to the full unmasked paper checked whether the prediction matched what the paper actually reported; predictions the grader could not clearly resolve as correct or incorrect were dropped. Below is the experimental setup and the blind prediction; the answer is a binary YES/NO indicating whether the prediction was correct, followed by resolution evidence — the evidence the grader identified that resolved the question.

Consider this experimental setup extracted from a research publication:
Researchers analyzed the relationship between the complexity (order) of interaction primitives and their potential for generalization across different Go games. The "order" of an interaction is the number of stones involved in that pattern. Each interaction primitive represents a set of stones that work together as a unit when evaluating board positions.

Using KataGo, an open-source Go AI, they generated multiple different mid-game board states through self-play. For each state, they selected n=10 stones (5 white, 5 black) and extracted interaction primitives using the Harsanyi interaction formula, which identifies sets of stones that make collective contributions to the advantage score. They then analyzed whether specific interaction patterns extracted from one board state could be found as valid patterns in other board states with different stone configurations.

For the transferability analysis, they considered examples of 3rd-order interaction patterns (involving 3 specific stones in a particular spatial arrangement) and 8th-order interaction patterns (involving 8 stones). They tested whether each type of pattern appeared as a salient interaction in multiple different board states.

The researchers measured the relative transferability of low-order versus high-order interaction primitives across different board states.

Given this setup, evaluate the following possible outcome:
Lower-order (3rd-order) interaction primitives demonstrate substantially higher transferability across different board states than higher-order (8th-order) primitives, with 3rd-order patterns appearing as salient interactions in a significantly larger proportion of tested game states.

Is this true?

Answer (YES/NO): YES